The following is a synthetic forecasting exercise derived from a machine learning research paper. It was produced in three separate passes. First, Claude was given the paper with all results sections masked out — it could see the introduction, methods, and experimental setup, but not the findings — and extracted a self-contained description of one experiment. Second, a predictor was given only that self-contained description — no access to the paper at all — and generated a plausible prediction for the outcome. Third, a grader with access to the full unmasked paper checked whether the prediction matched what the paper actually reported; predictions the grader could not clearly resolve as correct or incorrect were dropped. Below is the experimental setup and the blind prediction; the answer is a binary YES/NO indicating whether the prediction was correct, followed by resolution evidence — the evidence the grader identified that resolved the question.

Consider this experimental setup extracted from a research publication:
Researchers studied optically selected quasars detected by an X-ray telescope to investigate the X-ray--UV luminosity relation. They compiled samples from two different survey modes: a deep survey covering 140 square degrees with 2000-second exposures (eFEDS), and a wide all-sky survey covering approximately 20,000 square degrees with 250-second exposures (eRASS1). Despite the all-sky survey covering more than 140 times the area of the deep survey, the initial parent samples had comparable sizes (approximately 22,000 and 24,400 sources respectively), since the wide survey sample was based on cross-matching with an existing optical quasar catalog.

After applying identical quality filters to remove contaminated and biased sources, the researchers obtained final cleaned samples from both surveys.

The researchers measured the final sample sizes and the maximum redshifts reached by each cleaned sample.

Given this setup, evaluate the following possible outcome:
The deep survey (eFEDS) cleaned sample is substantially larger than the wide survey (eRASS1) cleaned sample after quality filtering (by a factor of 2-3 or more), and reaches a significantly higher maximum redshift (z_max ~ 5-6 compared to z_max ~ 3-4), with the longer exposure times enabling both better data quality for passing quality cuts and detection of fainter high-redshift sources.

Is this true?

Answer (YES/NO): NO